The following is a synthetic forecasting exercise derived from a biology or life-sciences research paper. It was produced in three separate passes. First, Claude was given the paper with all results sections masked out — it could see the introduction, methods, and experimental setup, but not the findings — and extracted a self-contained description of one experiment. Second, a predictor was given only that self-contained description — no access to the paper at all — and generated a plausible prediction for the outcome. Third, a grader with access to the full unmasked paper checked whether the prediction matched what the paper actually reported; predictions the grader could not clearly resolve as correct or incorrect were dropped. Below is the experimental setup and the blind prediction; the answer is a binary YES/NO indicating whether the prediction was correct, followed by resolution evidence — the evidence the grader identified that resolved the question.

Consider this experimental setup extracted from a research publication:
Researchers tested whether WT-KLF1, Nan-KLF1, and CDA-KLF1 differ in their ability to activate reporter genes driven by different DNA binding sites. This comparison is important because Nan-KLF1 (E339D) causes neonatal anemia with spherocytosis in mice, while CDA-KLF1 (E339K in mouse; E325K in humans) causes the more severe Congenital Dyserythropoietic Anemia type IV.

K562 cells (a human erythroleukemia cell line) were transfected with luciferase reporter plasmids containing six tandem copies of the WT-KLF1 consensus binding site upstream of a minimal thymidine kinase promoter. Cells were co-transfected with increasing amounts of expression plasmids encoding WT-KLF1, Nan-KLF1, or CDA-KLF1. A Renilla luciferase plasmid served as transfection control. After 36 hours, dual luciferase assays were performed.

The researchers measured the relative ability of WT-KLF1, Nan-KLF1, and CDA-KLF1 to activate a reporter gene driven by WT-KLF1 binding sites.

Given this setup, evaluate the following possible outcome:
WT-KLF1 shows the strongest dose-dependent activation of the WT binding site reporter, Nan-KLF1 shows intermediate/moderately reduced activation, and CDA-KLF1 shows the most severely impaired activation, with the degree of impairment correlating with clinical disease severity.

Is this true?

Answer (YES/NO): NO